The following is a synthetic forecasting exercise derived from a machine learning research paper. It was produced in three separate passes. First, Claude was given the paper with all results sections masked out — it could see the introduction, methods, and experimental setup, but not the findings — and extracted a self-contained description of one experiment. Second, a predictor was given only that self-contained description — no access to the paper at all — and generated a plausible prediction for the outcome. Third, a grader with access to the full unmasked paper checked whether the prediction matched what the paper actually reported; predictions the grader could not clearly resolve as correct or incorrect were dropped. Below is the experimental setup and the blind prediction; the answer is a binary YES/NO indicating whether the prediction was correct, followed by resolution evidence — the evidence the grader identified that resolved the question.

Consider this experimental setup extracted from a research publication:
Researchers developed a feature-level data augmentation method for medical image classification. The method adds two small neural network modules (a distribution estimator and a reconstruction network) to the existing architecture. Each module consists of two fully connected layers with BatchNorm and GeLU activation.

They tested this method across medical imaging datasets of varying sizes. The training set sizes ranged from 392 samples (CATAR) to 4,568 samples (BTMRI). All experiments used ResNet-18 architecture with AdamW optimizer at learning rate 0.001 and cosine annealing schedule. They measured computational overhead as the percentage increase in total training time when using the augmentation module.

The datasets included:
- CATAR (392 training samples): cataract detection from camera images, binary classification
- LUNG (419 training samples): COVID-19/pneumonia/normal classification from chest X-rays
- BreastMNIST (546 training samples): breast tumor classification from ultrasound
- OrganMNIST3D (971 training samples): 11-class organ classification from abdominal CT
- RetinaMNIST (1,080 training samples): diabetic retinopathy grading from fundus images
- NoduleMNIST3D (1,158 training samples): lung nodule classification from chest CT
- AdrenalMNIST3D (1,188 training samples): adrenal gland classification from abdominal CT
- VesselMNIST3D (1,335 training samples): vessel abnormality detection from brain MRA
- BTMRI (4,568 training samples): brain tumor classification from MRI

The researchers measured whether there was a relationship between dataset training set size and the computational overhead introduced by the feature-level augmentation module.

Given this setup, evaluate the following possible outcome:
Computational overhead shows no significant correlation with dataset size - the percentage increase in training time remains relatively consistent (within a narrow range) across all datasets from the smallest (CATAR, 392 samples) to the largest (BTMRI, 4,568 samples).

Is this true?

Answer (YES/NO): NO